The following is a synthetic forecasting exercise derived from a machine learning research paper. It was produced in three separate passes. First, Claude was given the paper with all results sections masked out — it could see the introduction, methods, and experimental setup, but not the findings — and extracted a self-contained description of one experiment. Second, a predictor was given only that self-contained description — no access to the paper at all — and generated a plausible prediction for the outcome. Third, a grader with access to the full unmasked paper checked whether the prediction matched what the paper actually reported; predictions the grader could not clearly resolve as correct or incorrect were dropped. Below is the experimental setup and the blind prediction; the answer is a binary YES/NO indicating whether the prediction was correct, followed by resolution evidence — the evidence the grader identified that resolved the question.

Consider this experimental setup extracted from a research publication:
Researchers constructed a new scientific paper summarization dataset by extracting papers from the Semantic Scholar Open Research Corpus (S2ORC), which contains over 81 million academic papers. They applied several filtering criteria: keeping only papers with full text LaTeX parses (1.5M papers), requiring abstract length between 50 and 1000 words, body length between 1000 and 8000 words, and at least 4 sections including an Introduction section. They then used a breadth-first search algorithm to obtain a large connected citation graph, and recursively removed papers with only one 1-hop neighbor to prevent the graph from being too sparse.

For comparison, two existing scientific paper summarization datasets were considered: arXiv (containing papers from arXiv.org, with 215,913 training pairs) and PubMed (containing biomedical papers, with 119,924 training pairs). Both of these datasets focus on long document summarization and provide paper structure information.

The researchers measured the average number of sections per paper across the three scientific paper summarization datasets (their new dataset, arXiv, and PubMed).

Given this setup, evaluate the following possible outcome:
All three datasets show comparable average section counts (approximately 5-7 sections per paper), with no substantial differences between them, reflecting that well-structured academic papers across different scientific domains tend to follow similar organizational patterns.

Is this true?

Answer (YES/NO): NO